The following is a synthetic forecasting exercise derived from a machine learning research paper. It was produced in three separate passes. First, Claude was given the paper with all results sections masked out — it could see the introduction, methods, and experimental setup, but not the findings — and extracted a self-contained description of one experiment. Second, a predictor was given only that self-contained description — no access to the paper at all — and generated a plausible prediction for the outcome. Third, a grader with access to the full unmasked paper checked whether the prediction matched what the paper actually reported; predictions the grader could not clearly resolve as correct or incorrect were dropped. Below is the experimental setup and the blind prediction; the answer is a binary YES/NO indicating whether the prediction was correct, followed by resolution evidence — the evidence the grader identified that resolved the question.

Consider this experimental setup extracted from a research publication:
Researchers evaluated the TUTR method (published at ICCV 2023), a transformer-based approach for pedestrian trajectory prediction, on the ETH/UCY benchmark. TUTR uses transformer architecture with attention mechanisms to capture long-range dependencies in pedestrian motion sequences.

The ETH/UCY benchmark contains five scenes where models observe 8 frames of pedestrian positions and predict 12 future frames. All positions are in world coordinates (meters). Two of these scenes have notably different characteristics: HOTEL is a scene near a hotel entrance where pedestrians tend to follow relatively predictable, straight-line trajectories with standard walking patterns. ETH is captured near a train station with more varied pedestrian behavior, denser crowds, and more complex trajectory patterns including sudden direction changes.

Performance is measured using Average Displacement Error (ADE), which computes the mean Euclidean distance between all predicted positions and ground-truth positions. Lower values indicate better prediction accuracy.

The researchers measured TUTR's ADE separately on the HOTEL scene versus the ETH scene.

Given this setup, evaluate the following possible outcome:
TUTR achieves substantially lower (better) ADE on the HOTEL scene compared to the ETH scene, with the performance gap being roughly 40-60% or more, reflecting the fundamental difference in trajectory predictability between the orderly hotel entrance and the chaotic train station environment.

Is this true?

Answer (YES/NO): YES